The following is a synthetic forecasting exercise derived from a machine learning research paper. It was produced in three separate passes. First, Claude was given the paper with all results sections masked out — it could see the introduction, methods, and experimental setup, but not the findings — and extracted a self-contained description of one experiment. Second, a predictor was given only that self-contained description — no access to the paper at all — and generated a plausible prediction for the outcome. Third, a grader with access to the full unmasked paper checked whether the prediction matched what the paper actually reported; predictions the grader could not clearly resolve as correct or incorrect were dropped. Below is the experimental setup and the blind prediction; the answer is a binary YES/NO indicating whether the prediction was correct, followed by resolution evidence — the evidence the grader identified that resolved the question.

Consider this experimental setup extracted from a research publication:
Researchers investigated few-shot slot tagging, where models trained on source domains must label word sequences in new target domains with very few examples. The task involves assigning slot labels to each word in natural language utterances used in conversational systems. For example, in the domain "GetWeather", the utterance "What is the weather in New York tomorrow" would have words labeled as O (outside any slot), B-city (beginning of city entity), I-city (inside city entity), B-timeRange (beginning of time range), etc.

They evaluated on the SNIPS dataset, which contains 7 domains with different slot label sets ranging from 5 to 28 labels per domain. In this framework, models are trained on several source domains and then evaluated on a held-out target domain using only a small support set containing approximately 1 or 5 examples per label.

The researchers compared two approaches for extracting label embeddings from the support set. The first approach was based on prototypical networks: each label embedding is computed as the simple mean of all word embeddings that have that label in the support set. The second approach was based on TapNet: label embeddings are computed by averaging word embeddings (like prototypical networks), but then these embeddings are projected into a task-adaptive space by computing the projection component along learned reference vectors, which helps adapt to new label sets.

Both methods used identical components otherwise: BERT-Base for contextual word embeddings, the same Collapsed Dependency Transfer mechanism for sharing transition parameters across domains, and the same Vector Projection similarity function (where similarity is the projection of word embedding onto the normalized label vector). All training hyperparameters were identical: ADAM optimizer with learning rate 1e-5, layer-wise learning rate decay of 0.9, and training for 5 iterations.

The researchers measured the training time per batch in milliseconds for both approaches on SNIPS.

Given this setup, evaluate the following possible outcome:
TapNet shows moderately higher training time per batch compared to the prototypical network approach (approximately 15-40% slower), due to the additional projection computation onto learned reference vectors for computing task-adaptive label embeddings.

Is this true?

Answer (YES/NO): YES